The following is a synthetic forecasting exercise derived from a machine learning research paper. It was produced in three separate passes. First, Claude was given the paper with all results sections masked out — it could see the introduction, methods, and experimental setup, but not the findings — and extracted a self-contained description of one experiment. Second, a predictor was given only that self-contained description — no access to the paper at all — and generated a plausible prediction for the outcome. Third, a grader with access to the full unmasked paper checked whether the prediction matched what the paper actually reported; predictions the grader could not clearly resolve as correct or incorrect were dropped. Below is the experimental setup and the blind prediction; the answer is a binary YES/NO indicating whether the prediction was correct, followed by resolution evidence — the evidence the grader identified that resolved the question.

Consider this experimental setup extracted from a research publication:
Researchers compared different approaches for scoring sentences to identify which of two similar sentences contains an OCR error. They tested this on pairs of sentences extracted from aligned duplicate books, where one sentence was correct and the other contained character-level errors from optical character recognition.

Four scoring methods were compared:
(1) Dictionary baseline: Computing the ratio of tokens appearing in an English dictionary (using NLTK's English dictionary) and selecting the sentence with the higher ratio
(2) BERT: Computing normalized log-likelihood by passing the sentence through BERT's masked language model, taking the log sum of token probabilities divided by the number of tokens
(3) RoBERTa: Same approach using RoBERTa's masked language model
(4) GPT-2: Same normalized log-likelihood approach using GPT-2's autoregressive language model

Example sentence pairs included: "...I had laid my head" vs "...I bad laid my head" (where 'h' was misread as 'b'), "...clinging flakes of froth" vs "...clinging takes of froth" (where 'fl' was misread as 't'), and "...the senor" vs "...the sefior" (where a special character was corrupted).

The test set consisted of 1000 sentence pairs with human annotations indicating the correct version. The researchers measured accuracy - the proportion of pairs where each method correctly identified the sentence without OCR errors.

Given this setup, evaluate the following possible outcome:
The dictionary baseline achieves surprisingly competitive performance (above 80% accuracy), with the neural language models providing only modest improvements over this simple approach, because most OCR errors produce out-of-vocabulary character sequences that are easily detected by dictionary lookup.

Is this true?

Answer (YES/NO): NO